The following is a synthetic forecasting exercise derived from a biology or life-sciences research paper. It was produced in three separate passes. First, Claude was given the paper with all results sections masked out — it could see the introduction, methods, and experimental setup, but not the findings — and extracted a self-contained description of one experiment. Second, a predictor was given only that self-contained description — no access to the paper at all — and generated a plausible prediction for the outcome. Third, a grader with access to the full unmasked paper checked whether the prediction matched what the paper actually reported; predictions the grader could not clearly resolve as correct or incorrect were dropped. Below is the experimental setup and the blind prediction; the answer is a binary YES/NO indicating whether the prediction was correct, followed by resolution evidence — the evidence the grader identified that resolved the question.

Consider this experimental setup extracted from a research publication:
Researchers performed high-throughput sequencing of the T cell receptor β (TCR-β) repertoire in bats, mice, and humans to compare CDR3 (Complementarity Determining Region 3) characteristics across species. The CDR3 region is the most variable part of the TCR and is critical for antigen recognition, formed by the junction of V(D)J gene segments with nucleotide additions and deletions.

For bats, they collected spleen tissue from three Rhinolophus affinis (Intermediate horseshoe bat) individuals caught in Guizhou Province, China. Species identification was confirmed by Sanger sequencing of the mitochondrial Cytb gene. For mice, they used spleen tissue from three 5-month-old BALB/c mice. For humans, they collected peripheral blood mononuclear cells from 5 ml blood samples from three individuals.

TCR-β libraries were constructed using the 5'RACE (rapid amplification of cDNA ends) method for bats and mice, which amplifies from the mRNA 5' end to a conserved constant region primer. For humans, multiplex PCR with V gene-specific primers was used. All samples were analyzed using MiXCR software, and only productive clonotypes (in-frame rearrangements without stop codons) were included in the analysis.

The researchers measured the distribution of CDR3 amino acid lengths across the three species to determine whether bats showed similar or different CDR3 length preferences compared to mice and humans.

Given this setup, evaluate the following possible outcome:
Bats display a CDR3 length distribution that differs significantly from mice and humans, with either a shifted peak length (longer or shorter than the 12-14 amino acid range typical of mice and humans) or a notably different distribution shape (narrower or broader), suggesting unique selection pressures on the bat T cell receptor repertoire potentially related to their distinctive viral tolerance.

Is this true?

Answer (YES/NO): NO